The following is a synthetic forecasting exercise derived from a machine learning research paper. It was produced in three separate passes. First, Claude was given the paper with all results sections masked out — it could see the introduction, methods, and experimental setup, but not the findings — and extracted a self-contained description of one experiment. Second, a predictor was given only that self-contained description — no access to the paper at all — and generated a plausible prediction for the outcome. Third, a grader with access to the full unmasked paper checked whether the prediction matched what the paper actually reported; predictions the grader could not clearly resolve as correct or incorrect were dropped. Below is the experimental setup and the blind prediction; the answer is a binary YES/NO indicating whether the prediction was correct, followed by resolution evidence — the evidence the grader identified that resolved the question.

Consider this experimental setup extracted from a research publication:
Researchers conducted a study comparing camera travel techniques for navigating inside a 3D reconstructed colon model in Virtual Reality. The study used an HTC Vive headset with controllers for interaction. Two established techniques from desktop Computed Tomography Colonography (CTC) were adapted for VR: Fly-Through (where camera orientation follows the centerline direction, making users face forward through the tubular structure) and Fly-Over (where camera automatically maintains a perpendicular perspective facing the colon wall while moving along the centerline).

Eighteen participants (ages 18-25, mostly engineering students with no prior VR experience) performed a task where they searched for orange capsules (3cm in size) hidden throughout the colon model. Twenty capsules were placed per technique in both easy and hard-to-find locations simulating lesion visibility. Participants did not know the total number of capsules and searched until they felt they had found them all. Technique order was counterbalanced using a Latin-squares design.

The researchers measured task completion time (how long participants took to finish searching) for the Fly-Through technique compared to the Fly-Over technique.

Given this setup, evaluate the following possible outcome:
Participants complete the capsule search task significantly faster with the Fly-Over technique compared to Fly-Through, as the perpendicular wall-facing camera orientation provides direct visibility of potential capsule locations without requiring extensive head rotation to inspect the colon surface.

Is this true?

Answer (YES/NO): NO